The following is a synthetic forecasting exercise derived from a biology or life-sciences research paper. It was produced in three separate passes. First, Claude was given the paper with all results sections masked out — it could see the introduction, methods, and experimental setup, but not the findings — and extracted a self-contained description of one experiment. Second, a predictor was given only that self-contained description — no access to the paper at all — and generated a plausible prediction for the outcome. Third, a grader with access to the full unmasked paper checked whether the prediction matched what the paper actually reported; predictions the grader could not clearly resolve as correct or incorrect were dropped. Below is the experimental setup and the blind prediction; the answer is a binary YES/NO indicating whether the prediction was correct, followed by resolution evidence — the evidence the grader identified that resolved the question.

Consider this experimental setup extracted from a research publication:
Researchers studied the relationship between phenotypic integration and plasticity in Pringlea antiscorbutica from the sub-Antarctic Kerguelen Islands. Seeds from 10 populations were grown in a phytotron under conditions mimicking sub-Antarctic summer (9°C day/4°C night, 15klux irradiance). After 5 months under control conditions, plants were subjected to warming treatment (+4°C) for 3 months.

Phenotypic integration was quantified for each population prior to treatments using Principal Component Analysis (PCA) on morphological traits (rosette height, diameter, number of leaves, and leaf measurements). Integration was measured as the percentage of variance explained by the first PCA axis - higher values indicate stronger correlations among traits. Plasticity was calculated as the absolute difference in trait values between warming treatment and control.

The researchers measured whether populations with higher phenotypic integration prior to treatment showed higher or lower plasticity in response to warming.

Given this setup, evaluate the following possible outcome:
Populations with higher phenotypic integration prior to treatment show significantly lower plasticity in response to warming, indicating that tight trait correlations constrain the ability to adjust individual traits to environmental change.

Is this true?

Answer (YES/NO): NO